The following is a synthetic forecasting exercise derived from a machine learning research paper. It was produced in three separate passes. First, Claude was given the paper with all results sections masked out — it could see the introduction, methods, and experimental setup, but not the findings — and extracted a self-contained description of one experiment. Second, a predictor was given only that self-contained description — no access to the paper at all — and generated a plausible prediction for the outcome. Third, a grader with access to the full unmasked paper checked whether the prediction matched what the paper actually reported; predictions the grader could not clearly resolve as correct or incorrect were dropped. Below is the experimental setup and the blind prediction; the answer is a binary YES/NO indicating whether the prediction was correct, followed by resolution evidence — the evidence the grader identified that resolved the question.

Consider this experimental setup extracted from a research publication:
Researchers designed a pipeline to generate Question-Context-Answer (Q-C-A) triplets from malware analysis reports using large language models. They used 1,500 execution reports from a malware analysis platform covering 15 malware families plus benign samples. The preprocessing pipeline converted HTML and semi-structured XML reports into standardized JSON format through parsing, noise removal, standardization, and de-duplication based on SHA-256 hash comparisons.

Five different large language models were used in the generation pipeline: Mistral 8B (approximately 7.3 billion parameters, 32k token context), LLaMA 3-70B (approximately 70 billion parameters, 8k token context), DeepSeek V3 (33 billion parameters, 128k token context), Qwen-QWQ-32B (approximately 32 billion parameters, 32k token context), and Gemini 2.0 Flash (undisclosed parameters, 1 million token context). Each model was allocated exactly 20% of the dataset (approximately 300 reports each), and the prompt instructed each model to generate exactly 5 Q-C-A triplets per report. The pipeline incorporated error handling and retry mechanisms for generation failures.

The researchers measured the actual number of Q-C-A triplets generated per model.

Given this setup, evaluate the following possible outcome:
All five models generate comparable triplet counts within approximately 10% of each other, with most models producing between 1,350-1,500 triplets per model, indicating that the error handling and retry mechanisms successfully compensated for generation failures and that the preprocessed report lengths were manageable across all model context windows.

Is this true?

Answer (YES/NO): NO